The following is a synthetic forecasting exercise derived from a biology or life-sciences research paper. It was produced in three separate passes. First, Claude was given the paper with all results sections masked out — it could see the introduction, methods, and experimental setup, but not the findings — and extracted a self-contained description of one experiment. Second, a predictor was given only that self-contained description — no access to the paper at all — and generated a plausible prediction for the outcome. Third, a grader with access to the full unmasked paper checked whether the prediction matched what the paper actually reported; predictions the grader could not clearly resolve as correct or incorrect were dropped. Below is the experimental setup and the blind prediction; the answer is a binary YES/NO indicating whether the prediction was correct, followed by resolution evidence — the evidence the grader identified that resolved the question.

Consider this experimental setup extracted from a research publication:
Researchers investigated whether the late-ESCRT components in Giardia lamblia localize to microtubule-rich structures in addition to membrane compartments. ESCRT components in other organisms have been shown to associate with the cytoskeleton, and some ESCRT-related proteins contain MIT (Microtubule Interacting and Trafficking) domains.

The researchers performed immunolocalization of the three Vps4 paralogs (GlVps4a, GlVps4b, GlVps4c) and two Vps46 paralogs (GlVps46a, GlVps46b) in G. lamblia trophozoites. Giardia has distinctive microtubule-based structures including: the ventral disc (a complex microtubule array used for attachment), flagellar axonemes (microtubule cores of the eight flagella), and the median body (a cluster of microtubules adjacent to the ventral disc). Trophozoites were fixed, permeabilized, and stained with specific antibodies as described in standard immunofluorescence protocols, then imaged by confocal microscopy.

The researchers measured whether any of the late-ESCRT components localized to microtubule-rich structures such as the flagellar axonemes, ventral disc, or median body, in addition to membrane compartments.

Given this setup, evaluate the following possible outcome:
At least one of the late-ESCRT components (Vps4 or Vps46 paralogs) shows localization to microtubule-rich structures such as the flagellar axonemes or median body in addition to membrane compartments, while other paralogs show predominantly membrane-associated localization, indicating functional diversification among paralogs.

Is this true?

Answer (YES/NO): YES